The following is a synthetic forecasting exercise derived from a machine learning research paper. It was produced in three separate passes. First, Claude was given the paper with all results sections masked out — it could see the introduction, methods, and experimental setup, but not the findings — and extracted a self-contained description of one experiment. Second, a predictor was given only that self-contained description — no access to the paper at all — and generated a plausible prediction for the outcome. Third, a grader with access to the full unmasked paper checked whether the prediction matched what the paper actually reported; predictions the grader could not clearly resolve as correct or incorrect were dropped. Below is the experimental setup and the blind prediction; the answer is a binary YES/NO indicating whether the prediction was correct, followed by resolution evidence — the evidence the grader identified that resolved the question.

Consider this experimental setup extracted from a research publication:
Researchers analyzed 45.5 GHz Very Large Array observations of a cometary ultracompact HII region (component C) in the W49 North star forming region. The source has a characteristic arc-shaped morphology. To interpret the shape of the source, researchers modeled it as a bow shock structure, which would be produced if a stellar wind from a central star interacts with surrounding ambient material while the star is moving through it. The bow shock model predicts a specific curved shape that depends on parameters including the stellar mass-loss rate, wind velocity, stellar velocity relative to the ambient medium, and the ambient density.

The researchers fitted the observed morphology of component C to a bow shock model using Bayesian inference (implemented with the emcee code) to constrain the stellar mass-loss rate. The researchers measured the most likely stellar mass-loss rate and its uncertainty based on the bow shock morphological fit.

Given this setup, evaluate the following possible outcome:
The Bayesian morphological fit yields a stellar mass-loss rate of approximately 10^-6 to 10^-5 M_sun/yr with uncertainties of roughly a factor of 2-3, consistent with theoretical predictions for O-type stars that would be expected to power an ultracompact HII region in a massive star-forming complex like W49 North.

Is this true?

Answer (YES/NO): NO